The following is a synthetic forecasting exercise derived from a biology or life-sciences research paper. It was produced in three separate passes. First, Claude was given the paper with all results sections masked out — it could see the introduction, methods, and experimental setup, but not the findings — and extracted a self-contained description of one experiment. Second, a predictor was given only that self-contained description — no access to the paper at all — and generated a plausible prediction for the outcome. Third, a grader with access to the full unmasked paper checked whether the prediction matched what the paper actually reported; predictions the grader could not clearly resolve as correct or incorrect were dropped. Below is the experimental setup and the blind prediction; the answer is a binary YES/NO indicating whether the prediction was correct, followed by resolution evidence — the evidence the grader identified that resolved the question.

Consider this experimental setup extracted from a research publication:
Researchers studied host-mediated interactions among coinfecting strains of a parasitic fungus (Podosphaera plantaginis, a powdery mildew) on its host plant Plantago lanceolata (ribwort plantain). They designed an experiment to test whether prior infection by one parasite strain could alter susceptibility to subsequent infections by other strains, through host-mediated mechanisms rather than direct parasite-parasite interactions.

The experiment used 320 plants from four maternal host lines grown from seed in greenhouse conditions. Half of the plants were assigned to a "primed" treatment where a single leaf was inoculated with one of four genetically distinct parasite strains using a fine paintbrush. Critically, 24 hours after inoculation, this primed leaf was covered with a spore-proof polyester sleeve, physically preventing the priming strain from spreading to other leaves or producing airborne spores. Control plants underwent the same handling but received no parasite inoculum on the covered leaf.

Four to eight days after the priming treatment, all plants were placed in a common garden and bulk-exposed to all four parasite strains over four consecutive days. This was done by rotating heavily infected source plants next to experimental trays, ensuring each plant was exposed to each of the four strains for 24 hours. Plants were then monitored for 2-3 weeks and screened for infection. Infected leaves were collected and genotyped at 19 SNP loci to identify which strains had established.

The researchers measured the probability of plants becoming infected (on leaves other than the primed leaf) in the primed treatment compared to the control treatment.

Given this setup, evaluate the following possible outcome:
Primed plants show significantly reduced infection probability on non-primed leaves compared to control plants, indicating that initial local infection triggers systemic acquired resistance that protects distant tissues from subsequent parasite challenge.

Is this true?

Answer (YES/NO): NO